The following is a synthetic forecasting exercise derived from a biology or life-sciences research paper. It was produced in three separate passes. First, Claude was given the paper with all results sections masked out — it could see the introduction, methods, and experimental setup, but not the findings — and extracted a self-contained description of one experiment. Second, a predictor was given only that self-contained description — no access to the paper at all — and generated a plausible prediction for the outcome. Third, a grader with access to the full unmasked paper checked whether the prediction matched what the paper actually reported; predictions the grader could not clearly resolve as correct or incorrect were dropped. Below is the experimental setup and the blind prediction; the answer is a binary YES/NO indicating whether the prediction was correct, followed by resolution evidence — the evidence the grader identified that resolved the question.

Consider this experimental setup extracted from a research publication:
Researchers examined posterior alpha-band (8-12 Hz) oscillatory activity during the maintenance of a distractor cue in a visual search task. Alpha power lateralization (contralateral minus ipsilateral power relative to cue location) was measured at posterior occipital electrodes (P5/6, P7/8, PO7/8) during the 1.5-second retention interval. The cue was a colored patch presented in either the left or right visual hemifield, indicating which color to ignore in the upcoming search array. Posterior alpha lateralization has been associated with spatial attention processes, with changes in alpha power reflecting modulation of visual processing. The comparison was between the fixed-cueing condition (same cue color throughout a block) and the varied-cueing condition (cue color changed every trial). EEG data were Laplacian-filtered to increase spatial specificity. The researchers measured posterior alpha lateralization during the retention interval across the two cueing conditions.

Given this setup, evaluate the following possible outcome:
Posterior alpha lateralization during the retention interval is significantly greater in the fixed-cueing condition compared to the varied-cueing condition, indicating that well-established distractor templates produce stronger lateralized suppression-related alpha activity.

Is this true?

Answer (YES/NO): NO